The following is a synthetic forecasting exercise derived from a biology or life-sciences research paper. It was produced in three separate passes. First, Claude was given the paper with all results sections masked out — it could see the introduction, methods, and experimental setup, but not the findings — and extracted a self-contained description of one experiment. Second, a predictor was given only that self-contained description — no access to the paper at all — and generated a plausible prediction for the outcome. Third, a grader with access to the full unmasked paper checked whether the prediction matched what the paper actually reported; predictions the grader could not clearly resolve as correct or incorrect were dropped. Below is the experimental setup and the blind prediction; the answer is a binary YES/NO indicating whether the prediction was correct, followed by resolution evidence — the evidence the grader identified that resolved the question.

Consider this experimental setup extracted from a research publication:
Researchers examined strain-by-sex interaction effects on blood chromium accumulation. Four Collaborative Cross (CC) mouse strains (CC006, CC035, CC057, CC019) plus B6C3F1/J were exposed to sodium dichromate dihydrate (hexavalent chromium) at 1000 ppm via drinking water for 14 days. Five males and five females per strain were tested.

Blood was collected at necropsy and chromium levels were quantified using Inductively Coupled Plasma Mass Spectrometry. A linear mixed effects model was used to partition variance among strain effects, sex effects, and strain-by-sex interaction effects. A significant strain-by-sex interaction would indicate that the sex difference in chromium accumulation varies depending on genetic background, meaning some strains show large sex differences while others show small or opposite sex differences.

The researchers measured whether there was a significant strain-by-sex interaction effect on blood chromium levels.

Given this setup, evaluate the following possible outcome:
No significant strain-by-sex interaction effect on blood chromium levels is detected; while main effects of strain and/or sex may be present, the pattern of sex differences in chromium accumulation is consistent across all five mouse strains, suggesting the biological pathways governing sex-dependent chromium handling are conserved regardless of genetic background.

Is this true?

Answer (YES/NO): YES